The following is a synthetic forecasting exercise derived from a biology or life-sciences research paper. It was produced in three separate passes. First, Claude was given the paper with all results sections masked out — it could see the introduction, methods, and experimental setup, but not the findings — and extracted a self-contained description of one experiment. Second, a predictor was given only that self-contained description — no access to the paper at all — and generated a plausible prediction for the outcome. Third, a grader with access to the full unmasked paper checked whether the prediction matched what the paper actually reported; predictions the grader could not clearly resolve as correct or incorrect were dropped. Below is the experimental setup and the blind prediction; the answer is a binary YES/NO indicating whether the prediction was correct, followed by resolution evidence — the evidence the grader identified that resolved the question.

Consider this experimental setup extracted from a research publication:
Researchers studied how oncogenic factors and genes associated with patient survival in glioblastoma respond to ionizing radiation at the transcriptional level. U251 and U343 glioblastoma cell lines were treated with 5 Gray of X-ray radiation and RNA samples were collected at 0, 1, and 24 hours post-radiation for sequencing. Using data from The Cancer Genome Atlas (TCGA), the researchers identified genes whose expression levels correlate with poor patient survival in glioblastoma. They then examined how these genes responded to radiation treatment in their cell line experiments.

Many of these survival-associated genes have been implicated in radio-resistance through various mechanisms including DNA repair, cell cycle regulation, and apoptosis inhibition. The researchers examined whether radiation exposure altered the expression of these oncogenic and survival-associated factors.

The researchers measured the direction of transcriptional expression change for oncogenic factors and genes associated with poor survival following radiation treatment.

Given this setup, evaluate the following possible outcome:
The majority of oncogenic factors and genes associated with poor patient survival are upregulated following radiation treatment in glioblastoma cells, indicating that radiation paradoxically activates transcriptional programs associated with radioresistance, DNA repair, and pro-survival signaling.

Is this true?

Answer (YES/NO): YES